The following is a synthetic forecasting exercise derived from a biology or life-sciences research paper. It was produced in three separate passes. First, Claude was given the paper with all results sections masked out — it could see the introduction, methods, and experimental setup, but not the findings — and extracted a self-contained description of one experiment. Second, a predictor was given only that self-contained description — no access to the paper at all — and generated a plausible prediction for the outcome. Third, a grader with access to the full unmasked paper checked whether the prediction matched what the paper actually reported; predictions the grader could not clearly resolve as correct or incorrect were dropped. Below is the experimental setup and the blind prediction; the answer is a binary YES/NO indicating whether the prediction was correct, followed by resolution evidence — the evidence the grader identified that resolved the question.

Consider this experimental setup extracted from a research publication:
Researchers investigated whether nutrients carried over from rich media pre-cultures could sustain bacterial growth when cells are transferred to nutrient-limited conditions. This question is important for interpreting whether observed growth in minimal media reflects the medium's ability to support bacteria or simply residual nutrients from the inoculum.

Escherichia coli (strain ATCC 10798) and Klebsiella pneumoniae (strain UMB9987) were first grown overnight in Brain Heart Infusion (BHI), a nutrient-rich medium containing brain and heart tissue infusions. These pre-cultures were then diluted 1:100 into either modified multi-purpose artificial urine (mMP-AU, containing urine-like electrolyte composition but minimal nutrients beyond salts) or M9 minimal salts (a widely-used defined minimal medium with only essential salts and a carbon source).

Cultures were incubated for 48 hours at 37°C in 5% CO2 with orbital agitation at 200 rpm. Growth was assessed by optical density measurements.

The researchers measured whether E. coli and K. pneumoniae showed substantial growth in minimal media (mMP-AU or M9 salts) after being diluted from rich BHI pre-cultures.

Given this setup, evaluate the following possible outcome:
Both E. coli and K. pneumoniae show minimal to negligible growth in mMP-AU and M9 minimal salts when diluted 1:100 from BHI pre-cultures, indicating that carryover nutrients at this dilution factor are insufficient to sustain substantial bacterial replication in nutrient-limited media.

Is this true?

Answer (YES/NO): NO